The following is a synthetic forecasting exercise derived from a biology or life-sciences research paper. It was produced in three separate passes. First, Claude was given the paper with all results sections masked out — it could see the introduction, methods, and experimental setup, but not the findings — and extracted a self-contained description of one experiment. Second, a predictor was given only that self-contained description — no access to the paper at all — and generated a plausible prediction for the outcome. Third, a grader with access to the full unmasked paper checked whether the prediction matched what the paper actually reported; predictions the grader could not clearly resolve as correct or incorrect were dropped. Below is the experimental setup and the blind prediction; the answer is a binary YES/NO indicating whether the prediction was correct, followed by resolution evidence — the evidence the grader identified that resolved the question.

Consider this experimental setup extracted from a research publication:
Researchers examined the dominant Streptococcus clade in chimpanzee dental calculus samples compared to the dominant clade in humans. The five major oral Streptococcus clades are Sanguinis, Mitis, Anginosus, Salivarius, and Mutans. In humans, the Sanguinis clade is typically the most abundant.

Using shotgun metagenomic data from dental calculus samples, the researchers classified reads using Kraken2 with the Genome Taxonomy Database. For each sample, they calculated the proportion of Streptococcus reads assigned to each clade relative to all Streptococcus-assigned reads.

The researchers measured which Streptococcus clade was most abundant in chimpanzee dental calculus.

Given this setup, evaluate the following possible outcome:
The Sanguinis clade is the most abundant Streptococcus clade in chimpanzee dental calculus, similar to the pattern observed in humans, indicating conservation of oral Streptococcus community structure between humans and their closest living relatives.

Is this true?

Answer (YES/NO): NO